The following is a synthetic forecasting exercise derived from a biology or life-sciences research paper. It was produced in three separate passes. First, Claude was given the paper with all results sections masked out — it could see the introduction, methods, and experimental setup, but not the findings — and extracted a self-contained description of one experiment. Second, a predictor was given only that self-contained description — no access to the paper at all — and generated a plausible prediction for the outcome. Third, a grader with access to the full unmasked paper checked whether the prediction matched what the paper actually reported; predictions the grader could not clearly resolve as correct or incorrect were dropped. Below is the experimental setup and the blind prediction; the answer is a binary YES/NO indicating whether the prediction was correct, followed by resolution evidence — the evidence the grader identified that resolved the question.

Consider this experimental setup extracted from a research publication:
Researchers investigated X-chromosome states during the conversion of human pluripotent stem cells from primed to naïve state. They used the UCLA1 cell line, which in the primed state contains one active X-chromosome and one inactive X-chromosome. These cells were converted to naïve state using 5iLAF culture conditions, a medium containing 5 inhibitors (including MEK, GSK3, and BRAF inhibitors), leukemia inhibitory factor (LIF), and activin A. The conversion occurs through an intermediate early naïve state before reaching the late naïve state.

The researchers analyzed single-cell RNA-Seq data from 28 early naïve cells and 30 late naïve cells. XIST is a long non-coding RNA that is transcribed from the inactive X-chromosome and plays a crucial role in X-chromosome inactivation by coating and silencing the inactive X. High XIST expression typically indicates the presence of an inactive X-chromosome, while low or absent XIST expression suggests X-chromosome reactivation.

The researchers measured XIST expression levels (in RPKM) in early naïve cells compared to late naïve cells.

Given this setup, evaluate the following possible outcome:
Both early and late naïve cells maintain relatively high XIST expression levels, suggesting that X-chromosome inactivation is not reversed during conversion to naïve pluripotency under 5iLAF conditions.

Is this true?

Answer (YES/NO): NO